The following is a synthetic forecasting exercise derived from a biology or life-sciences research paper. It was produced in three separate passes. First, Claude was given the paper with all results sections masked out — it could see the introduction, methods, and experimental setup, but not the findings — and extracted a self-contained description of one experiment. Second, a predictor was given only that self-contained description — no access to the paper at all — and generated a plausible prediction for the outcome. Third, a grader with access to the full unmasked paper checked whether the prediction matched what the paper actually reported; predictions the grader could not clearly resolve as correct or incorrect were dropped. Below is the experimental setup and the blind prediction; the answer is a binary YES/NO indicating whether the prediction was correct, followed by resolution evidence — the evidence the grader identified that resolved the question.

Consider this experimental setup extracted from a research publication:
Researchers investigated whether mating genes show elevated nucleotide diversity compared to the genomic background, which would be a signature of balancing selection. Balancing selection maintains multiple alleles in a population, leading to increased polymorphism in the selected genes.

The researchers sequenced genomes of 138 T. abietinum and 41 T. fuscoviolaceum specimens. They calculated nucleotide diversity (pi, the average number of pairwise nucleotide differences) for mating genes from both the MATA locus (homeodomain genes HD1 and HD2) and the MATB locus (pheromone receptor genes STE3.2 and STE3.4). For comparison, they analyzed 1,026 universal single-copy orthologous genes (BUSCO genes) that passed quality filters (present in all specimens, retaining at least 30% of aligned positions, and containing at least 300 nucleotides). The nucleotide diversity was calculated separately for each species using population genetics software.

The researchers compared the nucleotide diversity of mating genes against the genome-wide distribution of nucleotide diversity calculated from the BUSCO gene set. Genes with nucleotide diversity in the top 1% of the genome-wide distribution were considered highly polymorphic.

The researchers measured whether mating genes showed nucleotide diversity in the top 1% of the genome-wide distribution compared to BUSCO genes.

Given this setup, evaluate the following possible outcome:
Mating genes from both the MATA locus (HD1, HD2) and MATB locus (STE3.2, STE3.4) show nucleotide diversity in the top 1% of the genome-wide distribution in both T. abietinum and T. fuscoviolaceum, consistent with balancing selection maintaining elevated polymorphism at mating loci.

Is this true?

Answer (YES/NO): YES